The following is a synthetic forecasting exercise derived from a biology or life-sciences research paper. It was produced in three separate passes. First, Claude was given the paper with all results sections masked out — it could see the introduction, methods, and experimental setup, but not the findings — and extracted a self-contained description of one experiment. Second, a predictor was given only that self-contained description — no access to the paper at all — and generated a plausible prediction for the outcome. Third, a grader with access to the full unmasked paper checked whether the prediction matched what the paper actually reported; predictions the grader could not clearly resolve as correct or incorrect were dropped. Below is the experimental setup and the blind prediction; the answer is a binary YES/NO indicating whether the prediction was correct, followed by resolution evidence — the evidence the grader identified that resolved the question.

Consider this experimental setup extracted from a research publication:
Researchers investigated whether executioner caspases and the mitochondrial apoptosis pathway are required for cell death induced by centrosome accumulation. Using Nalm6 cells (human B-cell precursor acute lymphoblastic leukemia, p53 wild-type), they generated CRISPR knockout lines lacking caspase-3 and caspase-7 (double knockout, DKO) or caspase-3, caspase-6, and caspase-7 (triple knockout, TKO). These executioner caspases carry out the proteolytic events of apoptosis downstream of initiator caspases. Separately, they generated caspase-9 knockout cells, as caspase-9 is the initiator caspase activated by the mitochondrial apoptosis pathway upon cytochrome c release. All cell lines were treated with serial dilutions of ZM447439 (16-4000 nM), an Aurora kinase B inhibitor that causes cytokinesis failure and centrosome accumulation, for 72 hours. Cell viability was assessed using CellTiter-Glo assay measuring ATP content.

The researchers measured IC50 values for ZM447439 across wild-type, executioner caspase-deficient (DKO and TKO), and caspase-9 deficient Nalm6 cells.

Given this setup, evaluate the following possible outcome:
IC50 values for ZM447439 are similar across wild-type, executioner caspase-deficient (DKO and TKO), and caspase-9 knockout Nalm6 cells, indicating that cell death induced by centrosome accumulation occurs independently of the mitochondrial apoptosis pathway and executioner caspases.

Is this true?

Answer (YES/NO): NO